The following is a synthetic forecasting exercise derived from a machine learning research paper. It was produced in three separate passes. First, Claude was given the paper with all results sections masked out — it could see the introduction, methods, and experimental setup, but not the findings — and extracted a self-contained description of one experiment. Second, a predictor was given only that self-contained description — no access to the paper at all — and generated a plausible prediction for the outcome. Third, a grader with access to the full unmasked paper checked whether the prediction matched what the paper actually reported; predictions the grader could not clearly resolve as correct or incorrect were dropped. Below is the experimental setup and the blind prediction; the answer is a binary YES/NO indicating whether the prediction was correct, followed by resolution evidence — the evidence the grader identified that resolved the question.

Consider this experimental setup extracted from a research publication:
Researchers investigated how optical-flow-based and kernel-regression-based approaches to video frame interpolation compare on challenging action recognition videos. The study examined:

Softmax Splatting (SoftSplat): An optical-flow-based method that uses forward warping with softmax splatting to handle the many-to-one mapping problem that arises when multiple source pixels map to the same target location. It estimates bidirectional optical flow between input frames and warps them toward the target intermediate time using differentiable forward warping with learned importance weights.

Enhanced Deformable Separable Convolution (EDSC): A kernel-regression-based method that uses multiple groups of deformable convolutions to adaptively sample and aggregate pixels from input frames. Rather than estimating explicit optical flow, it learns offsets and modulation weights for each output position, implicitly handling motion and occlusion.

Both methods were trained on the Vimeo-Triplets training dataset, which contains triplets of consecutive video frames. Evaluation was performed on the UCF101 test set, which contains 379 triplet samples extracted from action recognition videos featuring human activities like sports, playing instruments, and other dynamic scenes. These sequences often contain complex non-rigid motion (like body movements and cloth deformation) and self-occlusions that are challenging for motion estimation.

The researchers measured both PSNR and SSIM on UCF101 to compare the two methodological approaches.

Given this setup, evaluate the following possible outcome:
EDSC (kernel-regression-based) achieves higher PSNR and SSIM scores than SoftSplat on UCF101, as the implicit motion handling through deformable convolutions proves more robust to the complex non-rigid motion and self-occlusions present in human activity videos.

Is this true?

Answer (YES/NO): NO